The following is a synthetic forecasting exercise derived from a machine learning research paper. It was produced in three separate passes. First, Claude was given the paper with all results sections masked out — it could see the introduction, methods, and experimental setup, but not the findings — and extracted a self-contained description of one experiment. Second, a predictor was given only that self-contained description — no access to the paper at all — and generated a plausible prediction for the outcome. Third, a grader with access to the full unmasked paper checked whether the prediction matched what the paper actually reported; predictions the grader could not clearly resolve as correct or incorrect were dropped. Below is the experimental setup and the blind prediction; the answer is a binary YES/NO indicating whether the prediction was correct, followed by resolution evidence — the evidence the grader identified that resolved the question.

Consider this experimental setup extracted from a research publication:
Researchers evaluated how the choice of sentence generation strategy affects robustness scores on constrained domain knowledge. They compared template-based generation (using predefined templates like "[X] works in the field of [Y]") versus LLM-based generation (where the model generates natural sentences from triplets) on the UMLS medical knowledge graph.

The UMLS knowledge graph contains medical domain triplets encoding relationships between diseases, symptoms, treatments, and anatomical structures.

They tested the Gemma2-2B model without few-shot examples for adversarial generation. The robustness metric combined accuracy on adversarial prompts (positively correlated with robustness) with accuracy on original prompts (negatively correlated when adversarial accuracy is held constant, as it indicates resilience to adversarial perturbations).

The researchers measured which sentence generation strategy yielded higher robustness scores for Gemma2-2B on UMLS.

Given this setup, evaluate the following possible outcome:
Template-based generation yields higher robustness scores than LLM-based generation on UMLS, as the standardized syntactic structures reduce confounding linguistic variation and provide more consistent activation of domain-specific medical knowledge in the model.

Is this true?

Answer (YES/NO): YES